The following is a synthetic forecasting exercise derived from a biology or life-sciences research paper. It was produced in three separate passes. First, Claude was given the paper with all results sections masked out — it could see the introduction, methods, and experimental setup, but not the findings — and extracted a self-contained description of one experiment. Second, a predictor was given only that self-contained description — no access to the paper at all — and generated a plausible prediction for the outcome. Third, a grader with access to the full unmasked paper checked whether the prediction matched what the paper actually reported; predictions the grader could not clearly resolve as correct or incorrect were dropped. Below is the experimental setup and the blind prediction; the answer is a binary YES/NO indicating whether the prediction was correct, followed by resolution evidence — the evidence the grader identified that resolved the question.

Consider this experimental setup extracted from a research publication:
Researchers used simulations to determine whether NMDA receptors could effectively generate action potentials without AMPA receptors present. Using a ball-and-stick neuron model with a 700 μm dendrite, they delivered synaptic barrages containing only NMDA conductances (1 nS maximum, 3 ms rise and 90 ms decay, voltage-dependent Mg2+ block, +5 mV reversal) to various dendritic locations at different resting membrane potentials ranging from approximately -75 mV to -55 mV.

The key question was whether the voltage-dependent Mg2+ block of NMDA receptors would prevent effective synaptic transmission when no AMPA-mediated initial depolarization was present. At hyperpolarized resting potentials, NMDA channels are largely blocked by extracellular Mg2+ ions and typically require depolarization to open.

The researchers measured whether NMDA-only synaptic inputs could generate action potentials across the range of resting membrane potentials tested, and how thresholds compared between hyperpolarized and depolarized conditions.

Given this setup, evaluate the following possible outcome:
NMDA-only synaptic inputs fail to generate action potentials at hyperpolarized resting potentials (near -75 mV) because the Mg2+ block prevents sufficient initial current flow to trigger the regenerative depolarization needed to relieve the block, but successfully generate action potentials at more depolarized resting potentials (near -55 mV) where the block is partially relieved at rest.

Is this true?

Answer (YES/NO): NO